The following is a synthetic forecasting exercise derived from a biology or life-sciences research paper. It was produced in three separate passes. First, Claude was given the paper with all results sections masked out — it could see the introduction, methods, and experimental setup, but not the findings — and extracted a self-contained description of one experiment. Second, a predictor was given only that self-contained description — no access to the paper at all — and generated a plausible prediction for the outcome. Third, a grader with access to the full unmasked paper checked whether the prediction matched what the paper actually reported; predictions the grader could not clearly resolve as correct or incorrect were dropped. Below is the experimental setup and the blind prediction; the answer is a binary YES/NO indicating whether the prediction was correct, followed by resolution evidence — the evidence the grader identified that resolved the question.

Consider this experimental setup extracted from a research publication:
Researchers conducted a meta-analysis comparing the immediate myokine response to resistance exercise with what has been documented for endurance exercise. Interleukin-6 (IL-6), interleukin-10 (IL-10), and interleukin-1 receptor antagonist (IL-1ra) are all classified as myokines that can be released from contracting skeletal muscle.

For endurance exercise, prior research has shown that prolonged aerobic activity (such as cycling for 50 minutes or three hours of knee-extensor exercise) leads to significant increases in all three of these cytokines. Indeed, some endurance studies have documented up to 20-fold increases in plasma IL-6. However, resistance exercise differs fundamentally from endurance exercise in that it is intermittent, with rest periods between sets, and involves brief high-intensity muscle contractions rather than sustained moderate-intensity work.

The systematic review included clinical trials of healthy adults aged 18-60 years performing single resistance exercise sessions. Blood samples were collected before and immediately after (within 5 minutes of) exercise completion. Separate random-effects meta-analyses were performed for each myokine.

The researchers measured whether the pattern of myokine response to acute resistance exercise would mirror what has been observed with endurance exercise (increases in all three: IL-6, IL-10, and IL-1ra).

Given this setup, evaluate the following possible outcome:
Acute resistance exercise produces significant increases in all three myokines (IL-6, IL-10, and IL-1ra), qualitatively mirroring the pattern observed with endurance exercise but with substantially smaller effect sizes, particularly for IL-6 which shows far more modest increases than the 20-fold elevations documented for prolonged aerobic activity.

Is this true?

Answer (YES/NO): NO